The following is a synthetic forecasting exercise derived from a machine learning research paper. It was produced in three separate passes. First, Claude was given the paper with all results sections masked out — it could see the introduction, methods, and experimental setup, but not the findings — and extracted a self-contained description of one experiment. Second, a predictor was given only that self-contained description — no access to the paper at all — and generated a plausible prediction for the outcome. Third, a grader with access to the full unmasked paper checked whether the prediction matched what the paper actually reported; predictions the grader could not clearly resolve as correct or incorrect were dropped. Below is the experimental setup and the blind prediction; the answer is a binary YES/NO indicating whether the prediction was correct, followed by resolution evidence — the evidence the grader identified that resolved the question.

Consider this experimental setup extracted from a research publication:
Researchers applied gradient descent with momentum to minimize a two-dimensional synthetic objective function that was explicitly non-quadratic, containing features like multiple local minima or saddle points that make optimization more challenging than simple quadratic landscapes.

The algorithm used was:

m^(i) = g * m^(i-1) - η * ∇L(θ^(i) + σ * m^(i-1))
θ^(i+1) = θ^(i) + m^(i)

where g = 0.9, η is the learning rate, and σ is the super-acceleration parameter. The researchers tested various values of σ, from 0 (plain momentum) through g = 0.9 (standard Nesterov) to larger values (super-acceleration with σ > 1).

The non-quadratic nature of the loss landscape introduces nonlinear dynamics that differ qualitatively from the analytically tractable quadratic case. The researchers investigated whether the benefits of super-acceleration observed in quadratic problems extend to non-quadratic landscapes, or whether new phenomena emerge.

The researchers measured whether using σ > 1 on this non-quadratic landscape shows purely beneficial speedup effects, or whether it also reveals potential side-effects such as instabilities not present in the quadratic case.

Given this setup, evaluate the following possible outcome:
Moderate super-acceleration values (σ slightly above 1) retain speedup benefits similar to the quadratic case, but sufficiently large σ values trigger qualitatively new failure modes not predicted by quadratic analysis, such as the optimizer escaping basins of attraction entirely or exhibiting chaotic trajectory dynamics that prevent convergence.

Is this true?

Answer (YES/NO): NO